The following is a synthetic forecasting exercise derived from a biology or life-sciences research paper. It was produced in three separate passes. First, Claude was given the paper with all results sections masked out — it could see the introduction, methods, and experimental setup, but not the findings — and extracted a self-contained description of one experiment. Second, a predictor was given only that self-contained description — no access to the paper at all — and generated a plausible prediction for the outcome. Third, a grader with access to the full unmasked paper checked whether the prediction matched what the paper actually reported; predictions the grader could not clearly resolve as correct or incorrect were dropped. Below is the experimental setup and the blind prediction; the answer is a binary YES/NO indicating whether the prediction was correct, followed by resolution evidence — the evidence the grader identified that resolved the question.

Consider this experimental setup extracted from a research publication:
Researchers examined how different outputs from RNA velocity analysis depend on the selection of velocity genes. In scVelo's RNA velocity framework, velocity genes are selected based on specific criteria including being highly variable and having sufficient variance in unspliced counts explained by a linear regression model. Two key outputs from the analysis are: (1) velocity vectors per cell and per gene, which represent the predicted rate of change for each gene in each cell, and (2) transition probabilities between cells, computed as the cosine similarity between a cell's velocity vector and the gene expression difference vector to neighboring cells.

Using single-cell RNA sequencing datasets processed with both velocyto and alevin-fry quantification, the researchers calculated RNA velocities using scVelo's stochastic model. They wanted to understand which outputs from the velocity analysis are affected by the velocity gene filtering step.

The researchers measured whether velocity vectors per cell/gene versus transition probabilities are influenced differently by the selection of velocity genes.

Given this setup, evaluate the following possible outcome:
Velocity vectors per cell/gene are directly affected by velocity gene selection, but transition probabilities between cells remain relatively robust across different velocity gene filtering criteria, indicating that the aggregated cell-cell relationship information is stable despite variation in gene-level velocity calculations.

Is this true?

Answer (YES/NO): NO